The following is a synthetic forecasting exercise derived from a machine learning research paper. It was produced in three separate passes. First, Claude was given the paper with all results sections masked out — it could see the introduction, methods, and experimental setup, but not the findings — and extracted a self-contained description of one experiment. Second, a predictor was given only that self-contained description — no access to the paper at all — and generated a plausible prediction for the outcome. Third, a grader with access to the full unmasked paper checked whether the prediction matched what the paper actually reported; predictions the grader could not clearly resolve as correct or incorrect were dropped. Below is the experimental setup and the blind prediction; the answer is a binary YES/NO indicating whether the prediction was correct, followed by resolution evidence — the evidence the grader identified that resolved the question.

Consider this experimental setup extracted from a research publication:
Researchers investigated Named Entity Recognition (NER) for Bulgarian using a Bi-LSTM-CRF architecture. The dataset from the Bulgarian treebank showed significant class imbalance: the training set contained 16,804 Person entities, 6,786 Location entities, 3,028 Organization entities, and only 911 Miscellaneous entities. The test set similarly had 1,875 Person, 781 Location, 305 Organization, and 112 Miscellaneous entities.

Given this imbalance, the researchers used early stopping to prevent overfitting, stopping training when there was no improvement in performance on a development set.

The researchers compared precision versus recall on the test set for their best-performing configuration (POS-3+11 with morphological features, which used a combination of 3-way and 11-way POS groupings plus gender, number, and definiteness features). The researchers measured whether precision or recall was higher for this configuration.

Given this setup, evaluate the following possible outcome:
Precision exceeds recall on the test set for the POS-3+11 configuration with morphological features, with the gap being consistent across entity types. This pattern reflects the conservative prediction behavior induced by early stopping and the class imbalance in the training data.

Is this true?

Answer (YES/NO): NO